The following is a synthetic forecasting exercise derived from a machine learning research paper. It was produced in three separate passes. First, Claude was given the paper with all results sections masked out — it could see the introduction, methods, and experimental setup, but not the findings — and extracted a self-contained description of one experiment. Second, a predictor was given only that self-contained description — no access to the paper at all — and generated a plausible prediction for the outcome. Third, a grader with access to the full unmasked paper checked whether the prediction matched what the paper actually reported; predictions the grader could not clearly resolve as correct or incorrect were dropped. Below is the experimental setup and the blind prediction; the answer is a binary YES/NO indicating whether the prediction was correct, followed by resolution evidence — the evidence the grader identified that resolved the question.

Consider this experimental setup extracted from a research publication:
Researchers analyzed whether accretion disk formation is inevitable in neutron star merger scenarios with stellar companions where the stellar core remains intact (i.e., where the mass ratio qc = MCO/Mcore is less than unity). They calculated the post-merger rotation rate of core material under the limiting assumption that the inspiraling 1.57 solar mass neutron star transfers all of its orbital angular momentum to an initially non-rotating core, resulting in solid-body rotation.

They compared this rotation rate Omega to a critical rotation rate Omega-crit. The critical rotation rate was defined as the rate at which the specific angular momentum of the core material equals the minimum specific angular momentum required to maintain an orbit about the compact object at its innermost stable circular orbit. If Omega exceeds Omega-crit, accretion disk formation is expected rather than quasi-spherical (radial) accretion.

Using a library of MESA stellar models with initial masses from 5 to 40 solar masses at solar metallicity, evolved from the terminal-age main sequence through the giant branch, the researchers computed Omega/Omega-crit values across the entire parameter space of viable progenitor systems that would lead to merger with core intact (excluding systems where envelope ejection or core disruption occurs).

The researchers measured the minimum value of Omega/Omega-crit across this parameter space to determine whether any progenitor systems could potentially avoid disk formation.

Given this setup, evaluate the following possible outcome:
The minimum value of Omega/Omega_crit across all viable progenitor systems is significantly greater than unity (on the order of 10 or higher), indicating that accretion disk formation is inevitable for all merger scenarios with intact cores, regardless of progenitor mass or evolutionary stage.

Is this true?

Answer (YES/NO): YES